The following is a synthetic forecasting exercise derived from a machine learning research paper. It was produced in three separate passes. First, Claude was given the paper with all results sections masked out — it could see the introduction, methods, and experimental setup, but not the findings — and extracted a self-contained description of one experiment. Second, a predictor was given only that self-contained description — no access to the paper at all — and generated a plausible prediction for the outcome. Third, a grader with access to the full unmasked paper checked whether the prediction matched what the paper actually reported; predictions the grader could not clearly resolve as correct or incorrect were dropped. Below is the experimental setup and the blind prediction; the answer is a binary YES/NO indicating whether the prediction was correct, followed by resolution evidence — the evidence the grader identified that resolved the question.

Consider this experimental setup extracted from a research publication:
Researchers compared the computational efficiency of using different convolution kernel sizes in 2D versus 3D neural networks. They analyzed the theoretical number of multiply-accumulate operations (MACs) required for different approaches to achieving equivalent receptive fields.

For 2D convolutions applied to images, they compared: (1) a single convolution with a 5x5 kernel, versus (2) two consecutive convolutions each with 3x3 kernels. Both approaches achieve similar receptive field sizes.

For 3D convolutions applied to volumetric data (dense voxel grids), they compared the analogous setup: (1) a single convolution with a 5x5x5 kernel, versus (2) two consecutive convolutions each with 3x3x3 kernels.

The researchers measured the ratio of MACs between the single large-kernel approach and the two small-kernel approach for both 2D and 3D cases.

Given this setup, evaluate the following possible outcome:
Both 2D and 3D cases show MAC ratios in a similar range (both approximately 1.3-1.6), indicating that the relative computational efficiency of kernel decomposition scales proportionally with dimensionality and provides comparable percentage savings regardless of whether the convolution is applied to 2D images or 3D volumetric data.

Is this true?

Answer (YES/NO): NO